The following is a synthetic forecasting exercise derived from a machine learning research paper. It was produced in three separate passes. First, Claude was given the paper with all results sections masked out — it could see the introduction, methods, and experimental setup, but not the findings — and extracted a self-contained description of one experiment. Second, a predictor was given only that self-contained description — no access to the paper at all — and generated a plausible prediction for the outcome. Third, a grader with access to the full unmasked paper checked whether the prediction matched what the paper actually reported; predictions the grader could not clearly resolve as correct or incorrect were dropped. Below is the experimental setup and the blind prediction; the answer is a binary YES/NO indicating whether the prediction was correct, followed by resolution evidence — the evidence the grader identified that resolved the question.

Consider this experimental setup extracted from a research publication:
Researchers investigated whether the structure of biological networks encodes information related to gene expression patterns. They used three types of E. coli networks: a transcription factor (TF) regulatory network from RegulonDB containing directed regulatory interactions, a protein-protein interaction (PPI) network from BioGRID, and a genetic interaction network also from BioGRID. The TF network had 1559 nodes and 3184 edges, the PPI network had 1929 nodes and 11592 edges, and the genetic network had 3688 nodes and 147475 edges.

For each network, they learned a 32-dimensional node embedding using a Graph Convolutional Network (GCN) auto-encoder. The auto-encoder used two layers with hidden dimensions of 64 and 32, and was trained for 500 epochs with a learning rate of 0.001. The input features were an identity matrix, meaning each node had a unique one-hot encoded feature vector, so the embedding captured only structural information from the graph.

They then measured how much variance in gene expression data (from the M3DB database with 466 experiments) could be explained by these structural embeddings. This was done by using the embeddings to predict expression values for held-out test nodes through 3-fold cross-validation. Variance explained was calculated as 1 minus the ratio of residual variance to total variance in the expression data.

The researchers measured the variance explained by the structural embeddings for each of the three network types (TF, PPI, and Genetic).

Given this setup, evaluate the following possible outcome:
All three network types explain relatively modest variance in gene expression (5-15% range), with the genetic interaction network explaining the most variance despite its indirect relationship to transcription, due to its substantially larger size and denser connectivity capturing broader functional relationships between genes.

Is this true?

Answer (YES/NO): NO